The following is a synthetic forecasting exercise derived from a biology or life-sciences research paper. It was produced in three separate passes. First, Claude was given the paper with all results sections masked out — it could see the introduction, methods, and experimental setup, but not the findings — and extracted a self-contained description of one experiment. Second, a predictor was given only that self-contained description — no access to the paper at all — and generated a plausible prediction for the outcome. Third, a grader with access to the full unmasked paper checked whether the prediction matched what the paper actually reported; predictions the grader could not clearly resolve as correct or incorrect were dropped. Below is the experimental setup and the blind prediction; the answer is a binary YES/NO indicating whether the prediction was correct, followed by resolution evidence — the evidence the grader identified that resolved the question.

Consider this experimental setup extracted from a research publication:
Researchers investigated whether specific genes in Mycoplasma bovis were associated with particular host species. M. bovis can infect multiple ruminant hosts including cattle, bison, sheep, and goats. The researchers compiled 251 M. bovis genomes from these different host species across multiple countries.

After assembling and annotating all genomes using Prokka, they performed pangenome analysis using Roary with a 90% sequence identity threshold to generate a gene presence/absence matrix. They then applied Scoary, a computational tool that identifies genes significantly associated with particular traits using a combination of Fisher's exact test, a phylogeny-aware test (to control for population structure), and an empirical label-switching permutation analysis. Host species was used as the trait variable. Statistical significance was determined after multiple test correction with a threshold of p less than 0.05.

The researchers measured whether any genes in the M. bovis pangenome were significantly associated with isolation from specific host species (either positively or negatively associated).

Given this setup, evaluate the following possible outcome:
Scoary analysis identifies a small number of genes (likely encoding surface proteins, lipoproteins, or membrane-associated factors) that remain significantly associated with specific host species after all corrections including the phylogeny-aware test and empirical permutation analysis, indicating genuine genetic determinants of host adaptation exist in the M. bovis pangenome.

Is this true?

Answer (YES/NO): YES